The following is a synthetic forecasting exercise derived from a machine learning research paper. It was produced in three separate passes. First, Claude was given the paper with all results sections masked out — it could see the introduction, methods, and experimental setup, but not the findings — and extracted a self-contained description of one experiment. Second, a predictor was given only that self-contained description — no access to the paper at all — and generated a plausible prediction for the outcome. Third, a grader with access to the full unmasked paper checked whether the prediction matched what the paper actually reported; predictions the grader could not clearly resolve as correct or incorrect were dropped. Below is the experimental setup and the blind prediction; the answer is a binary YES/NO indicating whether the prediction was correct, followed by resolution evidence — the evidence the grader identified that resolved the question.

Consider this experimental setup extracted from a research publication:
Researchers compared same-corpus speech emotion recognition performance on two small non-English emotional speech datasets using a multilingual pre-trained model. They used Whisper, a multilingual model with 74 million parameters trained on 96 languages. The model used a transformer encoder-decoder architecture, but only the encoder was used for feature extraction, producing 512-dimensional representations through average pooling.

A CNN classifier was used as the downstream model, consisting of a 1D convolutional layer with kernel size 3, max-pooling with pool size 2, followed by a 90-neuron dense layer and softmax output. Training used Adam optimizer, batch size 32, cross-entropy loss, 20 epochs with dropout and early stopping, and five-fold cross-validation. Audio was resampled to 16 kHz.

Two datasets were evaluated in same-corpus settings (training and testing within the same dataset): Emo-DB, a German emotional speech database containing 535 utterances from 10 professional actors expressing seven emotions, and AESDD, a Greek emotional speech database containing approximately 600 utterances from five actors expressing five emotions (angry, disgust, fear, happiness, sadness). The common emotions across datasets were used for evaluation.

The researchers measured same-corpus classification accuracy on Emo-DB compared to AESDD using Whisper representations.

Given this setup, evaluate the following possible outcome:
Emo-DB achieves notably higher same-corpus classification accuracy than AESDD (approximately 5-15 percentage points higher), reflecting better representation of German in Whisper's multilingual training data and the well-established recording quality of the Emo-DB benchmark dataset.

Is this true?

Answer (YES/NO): NO